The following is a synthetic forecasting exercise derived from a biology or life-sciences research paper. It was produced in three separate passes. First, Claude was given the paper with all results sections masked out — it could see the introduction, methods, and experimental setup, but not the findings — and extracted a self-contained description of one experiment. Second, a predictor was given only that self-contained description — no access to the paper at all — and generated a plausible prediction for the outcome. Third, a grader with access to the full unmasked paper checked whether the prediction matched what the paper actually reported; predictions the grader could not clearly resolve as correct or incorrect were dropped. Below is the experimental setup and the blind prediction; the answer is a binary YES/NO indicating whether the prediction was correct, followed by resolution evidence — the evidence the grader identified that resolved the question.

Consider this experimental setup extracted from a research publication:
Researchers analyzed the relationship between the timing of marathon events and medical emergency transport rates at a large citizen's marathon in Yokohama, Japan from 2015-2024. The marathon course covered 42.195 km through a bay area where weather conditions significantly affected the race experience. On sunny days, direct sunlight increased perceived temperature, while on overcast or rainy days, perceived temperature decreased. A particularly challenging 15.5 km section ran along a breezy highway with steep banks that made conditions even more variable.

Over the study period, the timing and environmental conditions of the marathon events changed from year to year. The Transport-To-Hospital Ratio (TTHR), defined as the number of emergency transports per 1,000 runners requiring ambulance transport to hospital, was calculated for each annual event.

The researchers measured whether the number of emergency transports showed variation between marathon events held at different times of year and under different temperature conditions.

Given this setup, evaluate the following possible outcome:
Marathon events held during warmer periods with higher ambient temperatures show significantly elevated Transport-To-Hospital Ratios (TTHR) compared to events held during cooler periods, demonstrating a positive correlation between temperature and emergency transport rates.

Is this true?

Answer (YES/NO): YES